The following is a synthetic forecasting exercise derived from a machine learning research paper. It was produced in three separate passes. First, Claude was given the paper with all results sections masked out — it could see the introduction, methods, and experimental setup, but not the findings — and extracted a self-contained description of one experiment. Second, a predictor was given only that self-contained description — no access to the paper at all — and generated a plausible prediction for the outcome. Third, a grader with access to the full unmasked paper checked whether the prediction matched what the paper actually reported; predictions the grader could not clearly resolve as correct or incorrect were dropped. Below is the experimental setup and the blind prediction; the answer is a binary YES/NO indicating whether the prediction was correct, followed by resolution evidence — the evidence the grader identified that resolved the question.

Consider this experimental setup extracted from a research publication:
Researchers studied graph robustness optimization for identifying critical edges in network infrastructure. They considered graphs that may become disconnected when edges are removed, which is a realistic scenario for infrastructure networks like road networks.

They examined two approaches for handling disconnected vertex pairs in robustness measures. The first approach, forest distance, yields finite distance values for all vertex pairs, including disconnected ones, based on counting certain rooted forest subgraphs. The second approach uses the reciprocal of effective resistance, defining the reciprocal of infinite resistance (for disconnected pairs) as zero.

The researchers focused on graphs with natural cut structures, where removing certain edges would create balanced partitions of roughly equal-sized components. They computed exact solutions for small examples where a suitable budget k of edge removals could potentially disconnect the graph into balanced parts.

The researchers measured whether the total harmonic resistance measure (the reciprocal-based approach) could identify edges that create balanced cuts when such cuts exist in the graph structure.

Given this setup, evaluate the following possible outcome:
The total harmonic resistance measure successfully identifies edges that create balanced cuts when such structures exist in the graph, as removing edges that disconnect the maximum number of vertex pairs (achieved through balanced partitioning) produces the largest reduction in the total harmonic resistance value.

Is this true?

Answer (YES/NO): YES